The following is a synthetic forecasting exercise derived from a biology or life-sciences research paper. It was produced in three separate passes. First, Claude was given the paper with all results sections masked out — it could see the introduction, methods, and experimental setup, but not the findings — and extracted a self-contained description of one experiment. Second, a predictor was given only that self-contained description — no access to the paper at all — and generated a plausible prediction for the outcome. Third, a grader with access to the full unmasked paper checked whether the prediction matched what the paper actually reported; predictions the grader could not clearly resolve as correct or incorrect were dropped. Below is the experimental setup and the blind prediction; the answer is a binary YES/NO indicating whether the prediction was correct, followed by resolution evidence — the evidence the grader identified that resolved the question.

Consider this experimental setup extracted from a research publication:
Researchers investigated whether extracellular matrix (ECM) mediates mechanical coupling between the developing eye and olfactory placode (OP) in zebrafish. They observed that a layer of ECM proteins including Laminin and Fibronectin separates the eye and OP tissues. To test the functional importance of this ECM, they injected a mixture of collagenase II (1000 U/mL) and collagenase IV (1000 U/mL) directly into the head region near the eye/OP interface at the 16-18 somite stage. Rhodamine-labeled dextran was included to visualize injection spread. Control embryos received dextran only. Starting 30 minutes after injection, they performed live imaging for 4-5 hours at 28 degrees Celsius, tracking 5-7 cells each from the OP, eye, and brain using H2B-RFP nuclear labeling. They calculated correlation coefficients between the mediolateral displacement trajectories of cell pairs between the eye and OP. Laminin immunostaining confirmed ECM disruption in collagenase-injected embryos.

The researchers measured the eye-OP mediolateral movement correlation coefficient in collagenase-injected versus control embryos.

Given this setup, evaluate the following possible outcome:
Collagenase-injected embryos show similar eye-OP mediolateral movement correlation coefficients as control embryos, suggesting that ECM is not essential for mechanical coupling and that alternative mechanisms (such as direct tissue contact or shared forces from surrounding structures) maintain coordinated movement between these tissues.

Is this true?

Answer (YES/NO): NO